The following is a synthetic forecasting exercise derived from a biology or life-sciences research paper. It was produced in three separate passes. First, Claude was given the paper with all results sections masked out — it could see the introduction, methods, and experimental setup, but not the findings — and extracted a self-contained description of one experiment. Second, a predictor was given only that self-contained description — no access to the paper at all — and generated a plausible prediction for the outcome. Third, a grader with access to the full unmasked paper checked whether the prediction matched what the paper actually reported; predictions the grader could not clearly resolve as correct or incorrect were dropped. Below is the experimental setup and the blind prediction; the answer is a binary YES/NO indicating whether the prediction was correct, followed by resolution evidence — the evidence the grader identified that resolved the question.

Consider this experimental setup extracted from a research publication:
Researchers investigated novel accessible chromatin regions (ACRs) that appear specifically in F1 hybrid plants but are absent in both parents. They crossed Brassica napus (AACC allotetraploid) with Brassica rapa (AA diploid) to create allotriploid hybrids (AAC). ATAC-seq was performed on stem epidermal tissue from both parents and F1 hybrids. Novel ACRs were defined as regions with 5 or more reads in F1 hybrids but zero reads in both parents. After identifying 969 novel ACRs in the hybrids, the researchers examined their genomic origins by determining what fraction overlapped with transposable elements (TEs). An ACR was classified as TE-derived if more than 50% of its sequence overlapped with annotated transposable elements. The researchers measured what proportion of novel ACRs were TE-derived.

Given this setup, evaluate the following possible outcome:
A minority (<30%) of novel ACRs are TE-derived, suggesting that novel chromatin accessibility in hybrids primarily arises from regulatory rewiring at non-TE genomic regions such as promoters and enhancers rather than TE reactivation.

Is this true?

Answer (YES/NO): NO